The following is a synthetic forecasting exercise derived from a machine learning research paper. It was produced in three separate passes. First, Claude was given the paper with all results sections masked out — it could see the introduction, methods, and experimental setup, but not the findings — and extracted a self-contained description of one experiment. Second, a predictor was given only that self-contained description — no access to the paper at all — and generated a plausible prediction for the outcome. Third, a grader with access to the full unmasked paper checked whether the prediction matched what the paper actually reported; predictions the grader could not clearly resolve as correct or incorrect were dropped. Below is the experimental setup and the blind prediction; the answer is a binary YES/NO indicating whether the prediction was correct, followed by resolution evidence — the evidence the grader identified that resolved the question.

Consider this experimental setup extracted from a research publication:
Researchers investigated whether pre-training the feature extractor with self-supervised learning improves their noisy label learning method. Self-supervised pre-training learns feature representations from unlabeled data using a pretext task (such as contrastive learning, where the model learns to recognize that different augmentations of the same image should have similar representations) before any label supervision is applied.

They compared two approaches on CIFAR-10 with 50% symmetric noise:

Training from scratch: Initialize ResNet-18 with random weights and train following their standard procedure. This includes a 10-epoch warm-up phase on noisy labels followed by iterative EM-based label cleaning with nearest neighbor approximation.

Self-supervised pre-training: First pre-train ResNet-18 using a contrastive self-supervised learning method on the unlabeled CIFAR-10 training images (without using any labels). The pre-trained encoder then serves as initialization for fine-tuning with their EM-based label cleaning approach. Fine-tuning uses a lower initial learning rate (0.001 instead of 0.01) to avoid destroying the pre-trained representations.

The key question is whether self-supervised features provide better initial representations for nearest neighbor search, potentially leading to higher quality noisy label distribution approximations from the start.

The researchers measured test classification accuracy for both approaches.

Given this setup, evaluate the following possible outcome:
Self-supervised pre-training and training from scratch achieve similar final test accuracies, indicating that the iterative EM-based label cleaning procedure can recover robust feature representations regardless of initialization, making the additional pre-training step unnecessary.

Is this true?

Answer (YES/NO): NO